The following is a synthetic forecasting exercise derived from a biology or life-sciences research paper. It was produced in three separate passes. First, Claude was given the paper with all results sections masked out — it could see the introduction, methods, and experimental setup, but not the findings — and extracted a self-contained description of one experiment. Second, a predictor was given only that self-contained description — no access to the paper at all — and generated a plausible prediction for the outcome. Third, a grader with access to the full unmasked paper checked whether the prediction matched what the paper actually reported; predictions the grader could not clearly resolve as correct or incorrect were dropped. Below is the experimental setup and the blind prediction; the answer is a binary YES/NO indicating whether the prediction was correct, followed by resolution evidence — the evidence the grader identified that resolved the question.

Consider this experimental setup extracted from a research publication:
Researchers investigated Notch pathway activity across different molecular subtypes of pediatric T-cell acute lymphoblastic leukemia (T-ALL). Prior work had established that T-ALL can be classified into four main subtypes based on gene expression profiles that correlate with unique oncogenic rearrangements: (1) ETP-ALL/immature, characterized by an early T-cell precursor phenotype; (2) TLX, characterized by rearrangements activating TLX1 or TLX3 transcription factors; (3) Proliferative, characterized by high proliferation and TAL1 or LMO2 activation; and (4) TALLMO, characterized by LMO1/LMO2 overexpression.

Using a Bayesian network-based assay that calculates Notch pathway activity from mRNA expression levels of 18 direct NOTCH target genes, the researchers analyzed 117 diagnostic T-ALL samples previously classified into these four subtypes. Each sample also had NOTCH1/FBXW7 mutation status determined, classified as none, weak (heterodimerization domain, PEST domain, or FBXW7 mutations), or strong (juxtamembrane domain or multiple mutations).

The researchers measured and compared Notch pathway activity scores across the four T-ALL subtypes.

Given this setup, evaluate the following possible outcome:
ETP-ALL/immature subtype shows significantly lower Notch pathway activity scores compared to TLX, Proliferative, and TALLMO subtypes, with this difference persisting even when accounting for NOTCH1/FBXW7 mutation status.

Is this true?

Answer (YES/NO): NO